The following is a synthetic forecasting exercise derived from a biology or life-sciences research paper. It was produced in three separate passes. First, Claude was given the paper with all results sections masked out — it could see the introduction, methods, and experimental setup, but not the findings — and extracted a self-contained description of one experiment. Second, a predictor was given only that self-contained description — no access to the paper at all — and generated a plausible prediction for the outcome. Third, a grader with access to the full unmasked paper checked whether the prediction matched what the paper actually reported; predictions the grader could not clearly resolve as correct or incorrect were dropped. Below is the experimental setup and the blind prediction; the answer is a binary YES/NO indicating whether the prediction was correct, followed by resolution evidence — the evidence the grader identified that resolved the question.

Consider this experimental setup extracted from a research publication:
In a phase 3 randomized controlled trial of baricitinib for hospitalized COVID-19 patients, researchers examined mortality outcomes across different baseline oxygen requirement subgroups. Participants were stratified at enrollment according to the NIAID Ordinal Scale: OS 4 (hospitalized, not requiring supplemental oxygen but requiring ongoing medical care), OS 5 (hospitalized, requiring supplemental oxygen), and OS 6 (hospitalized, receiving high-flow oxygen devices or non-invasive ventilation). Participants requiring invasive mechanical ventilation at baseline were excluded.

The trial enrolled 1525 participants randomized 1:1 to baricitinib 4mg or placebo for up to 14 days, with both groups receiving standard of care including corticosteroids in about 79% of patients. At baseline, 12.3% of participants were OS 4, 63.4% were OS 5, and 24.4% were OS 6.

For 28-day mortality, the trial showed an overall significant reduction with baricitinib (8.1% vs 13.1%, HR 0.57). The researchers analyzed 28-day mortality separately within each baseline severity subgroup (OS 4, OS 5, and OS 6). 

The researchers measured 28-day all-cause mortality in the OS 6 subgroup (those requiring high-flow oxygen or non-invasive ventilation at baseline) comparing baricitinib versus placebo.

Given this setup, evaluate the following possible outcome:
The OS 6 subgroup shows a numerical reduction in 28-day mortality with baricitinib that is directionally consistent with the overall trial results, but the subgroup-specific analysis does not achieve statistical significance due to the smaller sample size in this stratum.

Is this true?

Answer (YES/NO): NO